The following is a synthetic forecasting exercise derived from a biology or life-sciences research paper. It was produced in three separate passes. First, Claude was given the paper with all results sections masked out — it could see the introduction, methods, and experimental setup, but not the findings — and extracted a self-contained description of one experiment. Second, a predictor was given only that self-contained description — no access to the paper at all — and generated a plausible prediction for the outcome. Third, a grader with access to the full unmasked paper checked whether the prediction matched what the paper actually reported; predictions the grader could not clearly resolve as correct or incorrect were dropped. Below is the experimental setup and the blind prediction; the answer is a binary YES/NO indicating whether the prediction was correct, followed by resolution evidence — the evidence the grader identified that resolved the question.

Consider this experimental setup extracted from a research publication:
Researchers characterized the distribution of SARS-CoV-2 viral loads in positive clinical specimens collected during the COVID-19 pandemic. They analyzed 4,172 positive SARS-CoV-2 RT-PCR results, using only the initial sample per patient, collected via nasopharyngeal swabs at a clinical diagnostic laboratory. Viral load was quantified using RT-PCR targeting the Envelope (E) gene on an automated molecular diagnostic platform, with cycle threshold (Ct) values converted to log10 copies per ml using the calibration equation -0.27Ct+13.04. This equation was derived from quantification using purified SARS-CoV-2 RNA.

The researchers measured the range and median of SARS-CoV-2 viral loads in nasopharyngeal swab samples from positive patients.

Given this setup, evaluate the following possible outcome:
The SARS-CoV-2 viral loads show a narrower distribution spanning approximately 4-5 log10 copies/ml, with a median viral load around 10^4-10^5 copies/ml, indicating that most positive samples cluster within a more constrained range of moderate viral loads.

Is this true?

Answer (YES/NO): NO